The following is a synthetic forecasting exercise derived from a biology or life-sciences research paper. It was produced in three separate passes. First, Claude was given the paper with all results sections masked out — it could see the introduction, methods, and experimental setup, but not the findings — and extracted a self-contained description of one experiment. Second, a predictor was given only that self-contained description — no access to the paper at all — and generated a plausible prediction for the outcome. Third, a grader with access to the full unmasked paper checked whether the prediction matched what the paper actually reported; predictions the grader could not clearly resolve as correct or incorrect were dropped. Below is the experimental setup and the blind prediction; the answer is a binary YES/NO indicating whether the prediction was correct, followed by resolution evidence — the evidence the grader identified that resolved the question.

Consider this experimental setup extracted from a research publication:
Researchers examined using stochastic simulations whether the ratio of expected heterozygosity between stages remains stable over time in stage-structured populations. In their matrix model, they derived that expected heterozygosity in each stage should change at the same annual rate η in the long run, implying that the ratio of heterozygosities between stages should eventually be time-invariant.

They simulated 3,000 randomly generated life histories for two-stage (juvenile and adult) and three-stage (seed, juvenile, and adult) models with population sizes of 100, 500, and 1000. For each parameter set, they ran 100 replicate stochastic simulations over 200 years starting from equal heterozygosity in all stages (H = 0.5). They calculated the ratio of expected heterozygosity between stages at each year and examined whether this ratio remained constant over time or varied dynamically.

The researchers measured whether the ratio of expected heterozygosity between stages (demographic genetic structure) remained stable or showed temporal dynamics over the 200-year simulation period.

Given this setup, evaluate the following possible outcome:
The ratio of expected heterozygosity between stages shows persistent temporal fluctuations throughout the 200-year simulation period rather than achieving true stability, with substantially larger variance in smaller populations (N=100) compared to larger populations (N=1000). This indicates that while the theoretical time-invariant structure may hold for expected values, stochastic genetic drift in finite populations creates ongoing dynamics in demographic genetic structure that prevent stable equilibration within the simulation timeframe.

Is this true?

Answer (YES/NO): NO